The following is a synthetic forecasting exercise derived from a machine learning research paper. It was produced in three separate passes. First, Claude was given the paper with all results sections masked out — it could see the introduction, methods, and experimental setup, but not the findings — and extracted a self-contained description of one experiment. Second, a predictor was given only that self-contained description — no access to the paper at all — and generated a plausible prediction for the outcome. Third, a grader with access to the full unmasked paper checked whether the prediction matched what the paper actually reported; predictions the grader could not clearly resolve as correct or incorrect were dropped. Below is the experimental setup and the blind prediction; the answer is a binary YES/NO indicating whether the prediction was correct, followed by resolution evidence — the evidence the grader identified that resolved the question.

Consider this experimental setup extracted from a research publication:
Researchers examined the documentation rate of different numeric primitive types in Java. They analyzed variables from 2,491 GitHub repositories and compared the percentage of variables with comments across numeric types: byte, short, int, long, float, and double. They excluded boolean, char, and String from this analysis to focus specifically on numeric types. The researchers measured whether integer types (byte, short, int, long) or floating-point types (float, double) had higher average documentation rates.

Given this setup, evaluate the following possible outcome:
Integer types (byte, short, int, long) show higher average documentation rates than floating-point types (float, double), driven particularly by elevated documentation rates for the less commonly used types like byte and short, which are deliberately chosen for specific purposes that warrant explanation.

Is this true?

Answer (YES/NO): NO